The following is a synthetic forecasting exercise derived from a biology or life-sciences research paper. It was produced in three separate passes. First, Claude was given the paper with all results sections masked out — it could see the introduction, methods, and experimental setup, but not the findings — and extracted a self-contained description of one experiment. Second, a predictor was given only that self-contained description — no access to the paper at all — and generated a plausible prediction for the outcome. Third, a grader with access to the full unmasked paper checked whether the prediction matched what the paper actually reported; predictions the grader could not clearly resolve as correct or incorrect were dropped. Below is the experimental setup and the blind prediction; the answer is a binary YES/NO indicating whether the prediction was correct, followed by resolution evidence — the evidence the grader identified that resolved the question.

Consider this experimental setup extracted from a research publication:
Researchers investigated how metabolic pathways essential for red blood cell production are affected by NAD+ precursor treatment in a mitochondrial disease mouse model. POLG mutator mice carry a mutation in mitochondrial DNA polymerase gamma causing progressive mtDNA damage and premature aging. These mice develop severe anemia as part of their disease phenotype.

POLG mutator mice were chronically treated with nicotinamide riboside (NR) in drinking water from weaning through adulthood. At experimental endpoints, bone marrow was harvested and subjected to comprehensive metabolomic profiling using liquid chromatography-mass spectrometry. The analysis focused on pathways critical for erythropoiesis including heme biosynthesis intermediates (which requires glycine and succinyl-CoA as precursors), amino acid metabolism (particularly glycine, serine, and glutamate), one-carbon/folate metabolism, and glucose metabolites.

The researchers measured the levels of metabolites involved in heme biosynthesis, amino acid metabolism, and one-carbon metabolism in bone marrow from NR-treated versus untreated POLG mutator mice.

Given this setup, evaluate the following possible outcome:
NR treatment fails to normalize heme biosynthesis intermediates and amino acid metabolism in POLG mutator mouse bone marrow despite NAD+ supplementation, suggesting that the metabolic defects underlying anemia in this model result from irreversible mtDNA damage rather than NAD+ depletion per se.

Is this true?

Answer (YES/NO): NO